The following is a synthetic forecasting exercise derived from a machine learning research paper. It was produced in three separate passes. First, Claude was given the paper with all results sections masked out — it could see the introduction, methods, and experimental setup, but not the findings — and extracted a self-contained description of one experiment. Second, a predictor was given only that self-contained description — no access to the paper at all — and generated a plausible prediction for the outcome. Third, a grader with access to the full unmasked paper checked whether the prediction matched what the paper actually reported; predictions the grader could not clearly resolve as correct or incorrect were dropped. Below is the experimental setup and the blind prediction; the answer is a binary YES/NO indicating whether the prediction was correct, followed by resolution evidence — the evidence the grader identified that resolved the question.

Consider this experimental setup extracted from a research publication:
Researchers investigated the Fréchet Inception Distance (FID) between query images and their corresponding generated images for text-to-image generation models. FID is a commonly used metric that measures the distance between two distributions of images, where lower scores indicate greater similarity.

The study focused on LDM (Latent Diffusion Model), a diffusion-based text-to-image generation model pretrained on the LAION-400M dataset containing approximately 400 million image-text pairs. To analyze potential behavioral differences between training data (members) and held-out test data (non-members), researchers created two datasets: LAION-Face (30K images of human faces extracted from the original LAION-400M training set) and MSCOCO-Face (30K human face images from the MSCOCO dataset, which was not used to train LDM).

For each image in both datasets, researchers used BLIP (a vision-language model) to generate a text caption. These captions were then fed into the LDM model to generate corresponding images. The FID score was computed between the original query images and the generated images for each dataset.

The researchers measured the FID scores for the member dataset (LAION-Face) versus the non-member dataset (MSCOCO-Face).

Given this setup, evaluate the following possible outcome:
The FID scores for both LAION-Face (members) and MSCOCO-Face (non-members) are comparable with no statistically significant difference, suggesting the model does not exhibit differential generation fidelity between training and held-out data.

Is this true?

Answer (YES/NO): NO